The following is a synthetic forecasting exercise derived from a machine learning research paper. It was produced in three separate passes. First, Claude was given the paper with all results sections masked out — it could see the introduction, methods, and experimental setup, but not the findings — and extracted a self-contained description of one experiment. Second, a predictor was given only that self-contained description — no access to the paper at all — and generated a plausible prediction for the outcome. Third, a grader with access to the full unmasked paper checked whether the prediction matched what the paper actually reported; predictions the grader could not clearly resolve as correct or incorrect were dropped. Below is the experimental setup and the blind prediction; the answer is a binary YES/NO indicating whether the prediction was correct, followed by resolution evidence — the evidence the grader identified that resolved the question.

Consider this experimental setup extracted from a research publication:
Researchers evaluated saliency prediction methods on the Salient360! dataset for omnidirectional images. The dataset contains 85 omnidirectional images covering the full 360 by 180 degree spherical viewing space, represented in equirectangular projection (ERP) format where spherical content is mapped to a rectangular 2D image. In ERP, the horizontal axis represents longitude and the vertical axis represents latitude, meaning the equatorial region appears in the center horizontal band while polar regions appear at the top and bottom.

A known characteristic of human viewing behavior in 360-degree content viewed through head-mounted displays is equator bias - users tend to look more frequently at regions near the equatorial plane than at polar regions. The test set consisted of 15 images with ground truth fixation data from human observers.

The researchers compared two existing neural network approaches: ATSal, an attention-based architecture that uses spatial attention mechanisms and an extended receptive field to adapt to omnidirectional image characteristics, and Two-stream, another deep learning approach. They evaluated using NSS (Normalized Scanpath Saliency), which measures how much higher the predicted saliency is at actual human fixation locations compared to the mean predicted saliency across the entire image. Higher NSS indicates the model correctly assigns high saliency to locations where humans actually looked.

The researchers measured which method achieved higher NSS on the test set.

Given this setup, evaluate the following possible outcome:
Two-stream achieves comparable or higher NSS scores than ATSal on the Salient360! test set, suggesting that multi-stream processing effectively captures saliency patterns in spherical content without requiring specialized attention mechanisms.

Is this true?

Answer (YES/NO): NO